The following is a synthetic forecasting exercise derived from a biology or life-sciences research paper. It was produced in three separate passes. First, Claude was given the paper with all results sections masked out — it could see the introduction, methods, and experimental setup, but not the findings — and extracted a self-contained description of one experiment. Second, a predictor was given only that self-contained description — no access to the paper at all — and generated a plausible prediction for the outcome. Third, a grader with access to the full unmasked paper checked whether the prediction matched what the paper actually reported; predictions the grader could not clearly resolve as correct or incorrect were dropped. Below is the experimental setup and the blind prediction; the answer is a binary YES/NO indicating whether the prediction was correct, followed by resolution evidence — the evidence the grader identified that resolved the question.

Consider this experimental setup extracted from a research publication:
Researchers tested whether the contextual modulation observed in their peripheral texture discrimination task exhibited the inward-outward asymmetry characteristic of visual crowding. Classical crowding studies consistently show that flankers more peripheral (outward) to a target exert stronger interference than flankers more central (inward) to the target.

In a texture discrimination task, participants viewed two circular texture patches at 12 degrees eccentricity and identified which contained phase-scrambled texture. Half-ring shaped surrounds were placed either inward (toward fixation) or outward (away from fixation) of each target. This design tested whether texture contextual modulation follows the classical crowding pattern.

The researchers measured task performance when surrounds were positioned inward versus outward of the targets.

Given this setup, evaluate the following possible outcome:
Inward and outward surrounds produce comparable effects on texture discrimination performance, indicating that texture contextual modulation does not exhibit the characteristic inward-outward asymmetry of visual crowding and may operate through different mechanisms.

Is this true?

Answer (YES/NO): NO